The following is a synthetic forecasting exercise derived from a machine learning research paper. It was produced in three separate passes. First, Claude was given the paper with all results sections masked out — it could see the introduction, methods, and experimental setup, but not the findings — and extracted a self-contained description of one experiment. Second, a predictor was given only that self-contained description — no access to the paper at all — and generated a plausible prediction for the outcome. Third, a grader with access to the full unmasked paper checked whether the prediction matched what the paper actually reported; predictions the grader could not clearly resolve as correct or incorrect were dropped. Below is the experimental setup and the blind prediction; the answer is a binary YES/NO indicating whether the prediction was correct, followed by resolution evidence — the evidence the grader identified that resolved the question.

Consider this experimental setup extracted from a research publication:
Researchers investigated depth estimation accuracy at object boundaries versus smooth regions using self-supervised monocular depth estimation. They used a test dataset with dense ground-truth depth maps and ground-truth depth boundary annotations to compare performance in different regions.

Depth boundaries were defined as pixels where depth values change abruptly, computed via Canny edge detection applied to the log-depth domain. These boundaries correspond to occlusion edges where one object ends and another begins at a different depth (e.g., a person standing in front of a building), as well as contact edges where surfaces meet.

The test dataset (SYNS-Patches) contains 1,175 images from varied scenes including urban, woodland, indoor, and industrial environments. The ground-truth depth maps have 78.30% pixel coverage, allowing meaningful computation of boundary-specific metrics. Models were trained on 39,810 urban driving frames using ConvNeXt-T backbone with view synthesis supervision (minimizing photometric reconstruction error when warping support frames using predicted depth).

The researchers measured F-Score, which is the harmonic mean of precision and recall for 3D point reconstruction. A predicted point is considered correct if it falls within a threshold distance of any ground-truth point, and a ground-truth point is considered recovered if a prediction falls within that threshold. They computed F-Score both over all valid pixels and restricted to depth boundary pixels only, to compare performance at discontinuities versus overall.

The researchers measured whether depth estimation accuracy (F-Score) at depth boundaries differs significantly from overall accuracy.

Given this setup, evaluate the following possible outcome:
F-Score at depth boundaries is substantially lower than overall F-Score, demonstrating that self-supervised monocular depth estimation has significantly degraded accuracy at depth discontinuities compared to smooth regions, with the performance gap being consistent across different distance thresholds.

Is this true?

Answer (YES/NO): NO